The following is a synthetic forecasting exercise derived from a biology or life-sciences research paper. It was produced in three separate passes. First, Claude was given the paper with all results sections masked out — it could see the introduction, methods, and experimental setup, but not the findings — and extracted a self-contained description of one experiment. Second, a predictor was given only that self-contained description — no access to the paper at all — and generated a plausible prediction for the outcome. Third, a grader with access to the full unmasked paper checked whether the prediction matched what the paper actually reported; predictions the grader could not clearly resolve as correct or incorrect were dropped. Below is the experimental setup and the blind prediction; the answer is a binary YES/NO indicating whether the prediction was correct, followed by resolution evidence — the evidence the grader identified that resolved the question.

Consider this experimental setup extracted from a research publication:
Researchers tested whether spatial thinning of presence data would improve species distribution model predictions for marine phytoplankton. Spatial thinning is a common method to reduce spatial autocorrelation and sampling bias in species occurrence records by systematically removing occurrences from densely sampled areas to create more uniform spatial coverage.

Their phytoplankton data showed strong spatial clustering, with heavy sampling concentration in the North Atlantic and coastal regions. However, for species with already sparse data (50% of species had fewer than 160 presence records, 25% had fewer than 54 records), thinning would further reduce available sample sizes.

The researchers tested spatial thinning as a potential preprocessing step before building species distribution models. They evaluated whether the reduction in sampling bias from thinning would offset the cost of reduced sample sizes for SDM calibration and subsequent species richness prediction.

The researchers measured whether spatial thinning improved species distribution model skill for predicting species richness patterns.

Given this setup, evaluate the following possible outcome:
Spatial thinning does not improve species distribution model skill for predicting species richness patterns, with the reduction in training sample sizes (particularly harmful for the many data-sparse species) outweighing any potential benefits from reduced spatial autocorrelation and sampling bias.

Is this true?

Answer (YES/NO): YES